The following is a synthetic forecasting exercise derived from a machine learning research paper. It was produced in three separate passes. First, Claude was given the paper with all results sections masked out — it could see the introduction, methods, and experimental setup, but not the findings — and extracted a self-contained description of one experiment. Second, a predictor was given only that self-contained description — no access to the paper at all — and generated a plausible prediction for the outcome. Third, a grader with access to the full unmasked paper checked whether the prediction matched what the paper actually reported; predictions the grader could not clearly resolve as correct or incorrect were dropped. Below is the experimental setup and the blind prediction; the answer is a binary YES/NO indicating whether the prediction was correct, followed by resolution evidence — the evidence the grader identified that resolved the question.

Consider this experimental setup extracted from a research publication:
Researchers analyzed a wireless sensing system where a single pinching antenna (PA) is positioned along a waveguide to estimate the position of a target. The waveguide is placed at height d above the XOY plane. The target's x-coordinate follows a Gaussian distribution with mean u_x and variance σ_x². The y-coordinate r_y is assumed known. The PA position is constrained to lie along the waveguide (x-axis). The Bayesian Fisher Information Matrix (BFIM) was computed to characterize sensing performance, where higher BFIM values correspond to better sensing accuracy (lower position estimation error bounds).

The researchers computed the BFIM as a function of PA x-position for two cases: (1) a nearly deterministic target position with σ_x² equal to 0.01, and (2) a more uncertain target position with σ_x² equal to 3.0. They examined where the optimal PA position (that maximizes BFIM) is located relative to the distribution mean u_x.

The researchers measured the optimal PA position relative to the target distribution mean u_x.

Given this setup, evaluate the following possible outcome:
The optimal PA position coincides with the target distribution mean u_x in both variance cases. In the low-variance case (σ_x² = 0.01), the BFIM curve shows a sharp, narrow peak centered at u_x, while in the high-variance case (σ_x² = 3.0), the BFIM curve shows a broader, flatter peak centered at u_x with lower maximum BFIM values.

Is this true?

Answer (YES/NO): NO